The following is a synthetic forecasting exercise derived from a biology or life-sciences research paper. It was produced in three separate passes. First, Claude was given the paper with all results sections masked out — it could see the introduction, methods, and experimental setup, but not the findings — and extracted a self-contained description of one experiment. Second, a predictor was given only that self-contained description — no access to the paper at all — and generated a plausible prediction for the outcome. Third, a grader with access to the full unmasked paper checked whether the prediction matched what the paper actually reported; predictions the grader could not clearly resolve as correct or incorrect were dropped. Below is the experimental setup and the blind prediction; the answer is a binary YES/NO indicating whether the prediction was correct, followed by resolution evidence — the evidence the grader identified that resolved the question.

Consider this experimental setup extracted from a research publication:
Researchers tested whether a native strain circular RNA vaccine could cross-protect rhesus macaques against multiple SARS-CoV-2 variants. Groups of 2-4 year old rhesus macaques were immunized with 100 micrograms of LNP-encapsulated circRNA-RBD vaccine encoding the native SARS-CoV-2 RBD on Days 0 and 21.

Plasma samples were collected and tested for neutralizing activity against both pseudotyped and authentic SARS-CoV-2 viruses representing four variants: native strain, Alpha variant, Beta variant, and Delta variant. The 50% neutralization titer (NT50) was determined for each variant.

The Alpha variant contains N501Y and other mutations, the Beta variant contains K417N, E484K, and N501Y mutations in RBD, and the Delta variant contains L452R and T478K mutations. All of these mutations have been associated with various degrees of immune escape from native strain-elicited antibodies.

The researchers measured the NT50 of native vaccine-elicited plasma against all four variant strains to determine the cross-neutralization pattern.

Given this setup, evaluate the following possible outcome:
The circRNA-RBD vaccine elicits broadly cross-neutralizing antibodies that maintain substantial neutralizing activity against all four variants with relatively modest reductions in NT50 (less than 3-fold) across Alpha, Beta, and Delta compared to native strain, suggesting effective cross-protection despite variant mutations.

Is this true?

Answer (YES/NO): NO